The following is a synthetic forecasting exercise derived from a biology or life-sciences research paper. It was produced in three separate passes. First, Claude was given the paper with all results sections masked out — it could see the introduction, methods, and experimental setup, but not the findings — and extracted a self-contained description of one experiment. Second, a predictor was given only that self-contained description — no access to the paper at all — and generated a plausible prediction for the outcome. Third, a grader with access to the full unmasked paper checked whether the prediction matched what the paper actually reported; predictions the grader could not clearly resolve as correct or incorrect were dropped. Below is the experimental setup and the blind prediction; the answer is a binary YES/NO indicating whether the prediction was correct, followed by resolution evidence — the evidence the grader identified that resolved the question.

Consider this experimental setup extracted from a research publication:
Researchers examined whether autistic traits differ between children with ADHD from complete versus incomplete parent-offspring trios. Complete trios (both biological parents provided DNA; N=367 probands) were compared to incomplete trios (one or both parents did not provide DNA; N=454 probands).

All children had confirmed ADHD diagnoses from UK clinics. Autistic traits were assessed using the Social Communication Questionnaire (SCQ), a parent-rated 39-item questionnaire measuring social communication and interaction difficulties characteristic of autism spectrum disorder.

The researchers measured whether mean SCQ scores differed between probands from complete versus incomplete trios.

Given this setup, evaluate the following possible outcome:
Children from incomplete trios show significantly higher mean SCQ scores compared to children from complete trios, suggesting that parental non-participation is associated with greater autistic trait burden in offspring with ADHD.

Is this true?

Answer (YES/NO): NO